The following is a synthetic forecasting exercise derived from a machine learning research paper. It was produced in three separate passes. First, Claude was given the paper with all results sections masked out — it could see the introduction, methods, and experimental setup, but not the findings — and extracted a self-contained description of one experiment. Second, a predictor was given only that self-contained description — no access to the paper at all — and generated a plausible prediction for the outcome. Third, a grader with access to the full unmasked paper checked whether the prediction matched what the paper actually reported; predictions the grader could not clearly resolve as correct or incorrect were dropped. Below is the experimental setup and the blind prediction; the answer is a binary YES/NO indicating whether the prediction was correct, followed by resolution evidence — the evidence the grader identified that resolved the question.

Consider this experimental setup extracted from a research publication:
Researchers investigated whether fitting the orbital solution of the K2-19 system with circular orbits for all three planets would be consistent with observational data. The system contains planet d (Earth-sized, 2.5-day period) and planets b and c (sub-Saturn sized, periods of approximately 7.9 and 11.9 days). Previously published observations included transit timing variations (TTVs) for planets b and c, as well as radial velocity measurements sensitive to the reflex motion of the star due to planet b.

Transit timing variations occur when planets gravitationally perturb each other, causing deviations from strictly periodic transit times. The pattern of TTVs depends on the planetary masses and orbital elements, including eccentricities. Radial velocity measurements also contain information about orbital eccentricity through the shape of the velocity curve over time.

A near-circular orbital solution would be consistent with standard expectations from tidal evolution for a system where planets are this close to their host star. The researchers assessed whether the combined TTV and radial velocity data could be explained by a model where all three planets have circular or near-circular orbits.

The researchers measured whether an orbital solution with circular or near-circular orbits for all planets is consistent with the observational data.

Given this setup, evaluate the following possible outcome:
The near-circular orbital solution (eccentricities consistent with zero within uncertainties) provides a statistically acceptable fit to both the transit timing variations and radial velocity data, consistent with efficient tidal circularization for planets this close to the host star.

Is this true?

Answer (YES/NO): NO